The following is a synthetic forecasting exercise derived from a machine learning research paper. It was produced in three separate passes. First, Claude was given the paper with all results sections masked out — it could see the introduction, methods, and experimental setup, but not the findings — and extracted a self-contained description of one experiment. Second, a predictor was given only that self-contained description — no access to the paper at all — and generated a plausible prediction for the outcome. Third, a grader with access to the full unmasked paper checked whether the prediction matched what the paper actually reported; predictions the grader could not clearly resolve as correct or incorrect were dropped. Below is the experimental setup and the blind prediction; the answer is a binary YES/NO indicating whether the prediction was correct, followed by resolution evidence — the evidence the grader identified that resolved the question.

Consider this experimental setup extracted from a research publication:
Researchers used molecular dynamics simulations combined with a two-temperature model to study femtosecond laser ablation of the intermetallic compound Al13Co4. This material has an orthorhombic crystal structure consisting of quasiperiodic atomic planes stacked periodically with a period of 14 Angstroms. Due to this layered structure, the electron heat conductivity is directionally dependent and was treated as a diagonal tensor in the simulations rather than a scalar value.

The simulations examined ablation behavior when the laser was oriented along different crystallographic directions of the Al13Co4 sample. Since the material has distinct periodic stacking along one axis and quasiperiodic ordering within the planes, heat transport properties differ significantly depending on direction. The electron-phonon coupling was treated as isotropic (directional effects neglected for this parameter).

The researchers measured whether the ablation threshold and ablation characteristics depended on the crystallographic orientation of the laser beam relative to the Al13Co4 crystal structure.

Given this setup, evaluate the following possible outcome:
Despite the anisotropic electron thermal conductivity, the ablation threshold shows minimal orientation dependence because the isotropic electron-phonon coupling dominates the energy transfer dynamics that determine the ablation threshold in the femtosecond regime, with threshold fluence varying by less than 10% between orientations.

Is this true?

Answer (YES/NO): NO